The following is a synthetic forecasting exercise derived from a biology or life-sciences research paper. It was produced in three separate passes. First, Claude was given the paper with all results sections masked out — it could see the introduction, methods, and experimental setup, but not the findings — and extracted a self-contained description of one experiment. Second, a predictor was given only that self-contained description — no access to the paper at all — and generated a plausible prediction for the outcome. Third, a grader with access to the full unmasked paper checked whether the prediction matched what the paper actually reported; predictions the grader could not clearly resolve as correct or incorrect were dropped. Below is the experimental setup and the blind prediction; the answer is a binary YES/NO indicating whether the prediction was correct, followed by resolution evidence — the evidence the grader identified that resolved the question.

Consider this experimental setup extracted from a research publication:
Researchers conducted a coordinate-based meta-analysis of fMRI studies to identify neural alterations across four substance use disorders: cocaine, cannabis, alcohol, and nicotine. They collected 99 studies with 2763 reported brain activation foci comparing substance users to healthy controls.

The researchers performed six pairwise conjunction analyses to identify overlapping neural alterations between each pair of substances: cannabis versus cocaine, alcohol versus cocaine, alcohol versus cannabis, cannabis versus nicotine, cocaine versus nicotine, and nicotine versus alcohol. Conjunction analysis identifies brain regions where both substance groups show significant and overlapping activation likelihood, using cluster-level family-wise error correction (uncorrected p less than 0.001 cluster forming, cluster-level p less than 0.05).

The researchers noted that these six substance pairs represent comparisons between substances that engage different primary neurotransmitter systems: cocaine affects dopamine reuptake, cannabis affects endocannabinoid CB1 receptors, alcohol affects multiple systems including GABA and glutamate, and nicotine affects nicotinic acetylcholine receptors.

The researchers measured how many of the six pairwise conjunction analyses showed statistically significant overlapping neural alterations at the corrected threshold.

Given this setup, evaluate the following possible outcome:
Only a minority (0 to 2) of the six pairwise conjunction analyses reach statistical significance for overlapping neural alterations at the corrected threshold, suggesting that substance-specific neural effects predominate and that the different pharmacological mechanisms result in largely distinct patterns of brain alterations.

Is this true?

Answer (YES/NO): NO